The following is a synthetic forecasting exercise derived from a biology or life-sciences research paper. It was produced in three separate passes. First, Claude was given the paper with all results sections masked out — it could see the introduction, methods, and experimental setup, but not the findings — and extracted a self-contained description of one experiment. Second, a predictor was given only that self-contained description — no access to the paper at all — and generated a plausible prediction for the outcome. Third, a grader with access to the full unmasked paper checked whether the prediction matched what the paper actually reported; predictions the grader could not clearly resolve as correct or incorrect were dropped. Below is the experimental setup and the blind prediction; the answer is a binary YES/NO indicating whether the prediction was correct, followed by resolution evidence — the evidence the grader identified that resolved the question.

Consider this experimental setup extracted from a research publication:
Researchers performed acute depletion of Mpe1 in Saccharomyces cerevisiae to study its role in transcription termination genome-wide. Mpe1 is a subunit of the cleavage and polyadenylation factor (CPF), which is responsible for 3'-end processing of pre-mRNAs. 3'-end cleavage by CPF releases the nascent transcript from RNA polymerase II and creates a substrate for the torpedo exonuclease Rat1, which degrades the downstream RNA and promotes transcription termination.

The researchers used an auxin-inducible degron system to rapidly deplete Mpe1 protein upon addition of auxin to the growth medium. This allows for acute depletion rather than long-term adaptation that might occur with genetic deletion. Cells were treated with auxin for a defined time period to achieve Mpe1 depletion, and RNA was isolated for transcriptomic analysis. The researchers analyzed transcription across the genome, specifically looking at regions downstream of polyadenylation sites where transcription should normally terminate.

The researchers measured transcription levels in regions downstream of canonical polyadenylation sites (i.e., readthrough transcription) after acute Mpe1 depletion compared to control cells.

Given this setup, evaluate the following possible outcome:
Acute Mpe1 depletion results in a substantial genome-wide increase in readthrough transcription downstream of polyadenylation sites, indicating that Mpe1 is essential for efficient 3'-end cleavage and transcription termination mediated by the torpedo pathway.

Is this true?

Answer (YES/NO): YES